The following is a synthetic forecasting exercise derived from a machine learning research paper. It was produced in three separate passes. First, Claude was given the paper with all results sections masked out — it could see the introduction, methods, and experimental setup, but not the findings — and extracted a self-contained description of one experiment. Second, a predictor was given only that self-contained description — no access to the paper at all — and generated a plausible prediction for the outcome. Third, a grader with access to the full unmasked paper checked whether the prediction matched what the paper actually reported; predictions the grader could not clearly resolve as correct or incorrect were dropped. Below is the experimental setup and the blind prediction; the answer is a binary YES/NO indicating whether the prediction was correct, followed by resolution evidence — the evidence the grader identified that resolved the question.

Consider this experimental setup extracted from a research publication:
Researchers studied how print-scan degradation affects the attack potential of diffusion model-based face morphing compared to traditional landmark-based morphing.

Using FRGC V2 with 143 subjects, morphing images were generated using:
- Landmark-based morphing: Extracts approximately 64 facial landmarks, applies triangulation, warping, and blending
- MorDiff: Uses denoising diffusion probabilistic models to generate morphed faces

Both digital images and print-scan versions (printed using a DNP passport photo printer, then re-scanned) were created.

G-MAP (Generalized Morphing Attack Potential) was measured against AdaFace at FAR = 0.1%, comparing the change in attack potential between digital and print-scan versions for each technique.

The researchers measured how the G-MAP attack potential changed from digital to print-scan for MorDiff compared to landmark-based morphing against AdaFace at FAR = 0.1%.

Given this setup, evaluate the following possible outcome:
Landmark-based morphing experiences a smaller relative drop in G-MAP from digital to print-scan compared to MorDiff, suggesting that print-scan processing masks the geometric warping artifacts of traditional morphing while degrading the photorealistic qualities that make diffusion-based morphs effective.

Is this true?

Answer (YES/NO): NO